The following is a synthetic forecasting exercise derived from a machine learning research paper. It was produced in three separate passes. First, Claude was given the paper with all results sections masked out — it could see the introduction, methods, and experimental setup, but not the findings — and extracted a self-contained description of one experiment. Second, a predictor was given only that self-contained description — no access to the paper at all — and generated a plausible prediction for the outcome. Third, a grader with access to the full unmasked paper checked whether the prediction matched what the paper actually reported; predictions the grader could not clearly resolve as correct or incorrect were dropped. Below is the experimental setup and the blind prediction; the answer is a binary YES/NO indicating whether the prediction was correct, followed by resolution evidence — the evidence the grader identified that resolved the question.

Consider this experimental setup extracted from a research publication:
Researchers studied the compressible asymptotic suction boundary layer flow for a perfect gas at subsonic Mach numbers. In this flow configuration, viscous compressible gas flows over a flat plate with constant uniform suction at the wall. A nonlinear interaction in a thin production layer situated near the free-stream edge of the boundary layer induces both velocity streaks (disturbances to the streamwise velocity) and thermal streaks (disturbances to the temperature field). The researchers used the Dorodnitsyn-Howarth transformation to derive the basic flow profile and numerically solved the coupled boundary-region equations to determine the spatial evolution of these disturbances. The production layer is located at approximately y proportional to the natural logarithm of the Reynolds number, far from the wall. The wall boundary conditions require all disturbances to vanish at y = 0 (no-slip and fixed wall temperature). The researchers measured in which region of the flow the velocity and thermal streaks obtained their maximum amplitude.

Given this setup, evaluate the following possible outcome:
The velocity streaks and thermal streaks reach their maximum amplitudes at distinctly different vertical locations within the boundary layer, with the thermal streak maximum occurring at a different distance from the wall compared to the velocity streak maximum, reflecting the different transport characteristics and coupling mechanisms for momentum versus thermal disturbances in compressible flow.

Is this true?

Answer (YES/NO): YES